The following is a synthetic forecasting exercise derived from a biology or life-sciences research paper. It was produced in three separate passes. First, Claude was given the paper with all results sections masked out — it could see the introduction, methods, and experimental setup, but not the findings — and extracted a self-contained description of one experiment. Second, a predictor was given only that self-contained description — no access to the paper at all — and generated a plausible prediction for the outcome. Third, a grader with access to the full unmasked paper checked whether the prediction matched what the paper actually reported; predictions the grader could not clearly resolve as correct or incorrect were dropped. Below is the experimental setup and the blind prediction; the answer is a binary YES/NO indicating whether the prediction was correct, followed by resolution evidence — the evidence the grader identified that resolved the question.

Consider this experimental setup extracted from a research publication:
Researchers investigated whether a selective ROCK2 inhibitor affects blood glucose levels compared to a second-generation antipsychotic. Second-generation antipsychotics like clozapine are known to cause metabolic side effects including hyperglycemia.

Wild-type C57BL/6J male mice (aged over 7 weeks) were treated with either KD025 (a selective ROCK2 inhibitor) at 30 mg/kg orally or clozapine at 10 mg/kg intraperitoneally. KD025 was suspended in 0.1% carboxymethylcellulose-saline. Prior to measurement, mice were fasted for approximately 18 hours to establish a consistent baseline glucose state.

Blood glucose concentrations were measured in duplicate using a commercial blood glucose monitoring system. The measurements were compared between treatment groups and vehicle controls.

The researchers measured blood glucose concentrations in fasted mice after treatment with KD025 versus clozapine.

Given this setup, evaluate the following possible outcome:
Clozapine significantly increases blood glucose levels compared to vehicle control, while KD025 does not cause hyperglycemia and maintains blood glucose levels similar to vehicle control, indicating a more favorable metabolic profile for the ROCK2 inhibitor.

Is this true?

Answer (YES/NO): NO